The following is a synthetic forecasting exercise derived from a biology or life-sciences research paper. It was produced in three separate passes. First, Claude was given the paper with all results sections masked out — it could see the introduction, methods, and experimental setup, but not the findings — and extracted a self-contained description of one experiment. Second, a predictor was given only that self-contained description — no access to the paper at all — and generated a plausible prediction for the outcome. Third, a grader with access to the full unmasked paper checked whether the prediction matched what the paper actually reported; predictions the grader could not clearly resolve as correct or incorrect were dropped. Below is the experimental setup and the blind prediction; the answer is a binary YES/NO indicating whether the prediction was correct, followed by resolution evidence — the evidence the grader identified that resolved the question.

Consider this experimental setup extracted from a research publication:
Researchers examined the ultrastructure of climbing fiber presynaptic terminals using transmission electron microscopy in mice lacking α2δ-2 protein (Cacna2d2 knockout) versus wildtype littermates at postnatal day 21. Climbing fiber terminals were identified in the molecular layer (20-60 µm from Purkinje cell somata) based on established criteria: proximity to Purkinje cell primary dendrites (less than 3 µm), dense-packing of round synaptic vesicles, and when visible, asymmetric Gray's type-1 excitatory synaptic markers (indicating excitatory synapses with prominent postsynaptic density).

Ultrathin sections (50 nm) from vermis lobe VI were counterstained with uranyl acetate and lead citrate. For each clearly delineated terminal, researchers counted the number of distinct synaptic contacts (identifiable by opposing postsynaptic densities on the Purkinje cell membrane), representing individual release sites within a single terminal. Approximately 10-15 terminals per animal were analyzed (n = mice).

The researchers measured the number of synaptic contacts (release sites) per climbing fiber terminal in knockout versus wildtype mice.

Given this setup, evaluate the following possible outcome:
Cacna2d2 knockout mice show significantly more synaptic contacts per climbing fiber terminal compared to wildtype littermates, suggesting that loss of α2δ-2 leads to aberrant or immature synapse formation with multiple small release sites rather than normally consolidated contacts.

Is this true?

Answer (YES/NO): YES